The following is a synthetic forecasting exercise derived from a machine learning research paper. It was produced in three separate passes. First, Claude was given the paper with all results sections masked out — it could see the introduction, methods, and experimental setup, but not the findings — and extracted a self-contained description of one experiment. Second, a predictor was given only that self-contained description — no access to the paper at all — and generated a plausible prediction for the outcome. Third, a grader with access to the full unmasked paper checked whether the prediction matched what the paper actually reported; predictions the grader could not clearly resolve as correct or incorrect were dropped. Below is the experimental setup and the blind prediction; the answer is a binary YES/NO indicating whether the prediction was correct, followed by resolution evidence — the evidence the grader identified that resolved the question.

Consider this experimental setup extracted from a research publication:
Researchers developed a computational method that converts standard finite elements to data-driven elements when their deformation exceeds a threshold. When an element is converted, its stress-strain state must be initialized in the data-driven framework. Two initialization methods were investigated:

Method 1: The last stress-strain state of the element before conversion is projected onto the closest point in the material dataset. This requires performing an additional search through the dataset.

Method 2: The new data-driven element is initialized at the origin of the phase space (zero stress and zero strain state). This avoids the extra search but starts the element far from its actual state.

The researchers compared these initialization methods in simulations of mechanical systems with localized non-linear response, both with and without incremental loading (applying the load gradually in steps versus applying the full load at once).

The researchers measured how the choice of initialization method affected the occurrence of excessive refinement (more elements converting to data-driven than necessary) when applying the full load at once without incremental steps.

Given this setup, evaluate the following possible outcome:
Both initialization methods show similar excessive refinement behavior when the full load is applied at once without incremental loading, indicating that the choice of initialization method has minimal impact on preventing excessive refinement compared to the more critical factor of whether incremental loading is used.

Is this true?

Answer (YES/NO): NO